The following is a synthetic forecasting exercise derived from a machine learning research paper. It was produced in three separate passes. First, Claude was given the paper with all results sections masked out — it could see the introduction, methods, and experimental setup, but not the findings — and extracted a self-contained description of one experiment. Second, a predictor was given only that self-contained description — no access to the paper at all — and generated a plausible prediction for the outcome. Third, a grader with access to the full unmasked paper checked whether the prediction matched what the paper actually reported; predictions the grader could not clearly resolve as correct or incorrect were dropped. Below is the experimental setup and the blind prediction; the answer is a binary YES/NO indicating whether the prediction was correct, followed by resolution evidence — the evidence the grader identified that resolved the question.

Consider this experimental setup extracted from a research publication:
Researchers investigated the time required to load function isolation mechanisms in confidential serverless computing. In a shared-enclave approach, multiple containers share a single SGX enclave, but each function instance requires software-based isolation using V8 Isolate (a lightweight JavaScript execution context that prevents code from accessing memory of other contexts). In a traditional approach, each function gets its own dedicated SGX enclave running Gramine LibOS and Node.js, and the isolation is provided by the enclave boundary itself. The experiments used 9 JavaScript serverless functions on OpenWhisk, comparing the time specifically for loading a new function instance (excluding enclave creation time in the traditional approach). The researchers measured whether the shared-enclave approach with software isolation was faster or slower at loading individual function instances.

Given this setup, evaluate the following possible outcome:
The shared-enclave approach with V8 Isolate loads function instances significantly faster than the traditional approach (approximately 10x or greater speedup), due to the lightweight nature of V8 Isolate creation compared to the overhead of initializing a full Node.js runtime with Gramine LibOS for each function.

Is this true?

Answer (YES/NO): NO